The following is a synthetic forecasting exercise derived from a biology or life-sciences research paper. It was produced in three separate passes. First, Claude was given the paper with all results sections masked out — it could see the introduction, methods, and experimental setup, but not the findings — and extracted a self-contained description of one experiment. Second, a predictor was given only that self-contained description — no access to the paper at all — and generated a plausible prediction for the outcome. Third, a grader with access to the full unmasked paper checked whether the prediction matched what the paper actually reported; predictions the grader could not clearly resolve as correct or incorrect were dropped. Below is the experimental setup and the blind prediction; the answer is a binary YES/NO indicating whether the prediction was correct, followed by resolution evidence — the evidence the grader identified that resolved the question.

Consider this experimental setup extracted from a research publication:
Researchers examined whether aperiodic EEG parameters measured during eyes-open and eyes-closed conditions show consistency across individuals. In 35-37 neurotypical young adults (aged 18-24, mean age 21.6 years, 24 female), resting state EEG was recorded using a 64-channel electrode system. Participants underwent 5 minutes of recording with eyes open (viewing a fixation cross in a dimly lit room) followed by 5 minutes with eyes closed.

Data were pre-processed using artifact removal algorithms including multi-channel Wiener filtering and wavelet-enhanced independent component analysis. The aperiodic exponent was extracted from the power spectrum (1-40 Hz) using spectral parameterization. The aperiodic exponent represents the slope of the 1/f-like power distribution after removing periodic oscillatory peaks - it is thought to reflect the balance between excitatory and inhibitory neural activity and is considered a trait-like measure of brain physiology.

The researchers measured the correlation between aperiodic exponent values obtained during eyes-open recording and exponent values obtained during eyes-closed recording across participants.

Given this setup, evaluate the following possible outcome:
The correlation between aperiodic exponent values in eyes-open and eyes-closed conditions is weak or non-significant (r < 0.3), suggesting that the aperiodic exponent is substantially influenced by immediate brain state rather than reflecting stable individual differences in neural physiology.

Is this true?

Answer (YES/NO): NO